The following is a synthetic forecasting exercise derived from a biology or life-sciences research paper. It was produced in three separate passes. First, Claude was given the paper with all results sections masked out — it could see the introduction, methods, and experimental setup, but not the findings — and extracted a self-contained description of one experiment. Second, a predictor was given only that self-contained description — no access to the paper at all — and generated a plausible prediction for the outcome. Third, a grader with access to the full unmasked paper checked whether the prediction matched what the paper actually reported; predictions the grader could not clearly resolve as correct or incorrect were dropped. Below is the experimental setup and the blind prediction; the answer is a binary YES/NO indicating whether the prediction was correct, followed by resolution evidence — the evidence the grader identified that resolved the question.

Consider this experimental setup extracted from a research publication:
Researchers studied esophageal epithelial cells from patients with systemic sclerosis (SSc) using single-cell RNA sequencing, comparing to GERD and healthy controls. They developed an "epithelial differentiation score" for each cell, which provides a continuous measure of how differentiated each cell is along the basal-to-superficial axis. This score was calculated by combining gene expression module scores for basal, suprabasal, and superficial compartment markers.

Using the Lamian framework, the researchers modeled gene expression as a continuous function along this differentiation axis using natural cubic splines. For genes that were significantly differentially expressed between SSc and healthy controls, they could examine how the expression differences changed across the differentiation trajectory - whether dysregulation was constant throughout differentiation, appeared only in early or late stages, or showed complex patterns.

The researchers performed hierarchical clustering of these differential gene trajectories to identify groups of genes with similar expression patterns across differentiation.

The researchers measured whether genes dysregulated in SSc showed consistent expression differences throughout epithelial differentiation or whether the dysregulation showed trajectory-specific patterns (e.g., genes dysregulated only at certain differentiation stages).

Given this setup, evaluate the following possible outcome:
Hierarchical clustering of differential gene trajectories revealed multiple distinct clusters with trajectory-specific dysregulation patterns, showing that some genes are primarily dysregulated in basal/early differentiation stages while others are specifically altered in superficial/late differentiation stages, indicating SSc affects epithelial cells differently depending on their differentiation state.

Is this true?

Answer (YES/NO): NO